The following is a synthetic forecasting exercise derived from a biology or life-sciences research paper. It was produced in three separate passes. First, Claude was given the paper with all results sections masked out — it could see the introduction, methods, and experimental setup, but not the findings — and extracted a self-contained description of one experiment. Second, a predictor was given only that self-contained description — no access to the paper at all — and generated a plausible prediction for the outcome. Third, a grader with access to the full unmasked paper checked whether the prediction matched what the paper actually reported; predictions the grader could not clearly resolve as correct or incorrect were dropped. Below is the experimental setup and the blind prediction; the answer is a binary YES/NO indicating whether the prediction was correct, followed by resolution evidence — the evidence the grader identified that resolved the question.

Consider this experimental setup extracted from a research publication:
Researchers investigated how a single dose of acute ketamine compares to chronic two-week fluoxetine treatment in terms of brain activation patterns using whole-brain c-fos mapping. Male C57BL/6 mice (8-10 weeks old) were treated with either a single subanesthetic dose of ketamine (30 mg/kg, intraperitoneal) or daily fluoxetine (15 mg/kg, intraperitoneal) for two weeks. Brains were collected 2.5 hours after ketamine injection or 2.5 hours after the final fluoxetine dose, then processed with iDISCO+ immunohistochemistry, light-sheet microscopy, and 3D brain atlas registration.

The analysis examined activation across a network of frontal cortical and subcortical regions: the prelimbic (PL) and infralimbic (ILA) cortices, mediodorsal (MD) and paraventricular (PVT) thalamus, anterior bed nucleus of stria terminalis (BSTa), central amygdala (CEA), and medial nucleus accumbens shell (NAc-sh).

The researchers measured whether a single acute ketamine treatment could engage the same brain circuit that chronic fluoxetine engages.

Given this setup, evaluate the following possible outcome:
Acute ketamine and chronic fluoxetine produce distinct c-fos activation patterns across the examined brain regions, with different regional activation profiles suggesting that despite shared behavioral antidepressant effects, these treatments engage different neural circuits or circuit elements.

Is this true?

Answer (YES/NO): NO